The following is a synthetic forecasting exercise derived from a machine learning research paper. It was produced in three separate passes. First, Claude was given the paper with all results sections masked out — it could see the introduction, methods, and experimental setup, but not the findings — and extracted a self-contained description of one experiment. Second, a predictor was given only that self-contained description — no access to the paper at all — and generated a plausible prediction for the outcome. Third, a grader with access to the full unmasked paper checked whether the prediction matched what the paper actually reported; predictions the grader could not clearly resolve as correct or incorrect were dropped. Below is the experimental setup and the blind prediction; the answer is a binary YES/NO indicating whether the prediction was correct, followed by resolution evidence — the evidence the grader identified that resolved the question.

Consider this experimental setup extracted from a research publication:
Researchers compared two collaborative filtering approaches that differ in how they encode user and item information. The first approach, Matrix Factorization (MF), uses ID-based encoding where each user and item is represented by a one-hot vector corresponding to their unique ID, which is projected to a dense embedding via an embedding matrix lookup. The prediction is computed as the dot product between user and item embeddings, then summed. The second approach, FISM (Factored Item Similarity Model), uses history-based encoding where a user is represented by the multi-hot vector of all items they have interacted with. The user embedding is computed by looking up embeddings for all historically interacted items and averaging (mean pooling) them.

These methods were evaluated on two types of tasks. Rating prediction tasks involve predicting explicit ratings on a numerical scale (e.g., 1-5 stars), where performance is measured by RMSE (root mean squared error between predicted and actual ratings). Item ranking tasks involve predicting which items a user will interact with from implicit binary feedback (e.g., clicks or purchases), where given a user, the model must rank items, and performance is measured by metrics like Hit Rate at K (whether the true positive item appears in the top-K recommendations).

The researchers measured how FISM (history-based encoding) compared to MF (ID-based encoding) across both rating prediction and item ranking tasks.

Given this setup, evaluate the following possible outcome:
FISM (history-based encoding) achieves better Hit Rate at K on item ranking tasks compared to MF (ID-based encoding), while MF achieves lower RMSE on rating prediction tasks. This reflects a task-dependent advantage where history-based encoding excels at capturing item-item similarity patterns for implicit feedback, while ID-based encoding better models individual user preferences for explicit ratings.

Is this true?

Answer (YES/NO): NO